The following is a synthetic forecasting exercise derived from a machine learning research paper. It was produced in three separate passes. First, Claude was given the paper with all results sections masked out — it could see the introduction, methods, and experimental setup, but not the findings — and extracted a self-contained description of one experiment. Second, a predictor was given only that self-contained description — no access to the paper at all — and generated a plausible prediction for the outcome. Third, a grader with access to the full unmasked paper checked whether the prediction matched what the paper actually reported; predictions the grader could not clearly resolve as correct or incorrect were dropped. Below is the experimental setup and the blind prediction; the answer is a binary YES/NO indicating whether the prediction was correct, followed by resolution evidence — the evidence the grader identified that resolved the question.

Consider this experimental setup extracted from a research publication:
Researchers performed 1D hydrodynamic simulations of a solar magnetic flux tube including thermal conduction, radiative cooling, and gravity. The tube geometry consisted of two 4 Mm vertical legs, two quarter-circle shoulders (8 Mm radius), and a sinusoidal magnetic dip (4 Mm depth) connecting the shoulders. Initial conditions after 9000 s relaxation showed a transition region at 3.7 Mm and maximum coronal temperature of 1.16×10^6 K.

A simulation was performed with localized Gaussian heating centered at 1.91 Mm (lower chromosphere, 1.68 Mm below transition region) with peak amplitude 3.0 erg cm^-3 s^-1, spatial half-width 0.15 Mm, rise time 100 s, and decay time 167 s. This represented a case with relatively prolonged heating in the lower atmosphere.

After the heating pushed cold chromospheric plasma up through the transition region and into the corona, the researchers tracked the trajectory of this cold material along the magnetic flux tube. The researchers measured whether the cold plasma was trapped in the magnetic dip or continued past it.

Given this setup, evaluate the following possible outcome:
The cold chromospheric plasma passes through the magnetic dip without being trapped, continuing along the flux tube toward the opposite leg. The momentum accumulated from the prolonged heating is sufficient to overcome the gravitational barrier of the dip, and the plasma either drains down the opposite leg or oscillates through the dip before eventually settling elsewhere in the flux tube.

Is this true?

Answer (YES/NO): YES